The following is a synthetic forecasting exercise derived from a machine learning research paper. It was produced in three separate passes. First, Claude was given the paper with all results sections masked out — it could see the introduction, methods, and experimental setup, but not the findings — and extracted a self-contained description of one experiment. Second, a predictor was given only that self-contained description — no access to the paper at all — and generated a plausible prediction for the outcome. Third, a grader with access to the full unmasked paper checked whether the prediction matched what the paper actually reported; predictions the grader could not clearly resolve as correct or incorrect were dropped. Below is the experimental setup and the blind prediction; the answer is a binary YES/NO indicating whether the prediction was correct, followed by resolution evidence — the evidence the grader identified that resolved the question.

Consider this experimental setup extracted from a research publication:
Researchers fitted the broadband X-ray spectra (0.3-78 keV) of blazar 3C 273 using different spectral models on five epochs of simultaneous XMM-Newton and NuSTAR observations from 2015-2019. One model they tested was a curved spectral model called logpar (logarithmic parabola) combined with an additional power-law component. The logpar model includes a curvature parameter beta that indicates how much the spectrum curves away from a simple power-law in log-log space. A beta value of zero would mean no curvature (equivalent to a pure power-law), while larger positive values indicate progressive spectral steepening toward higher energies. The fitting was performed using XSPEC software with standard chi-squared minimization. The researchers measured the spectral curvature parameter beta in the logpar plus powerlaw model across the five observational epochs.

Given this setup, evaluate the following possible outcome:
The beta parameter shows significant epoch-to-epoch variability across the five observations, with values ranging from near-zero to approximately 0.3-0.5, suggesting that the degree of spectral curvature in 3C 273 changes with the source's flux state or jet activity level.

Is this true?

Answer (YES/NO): NO